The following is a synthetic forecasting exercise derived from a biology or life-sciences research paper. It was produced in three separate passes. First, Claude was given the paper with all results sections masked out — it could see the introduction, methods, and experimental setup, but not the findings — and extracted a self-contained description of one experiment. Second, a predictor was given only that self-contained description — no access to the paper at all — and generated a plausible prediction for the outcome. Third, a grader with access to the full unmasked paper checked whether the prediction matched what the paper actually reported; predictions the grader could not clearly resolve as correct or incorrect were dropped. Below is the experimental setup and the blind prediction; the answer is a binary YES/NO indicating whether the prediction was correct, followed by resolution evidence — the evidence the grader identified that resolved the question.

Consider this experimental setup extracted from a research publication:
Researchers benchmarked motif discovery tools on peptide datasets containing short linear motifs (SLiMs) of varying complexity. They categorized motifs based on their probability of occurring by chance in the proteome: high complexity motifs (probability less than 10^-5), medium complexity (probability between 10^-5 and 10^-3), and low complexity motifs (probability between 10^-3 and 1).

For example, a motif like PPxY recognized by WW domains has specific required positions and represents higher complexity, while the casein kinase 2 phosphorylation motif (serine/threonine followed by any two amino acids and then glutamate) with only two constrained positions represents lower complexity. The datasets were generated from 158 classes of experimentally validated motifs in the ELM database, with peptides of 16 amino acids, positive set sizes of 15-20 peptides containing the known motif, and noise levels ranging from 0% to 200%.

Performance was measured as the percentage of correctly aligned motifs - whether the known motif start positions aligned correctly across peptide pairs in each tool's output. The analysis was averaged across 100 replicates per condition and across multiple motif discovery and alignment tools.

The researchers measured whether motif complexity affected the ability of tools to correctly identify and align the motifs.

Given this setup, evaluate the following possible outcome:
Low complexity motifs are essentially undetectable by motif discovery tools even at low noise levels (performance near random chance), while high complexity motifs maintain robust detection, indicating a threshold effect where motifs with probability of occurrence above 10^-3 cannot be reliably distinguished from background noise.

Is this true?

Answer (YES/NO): NO